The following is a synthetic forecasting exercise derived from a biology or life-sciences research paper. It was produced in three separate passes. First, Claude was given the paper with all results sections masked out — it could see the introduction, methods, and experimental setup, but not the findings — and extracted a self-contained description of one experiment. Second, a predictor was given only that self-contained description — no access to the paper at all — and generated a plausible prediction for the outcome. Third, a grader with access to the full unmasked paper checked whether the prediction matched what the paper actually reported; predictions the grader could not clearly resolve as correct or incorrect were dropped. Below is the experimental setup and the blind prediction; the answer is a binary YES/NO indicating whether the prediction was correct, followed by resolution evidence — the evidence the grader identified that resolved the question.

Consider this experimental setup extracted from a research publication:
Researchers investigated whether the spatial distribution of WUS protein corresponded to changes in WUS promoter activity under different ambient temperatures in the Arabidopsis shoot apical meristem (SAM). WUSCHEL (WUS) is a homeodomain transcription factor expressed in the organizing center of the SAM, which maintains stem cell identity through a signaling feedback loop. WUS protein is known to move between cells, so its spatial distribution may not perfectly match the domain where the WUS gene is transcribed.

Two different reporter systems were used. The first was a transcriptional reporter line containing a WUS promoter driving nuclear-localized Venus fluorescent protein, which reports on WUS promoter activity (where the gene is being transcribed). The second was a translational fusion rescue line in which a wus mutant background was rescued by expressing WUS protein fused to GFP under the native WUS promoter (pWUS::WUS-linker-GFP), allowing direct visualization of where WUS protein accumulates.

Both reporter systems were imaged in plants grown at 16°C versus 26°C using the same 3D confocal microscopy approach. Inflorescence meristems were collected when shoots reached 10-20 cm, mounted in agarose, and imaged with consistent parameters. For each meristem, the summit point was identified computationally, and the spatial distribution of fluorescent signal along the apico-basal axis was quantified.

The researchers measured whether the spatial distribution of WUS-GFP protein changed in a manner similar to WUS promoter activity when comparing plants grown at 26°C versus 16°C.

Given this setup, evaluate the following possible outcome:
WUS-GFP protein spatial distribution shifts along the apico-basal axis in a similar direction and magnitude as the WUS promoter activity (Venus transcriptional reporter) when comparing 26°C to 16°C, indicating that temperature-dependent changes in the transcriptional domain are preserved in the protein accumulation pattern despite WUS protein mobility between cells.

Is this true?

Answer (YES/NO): YES